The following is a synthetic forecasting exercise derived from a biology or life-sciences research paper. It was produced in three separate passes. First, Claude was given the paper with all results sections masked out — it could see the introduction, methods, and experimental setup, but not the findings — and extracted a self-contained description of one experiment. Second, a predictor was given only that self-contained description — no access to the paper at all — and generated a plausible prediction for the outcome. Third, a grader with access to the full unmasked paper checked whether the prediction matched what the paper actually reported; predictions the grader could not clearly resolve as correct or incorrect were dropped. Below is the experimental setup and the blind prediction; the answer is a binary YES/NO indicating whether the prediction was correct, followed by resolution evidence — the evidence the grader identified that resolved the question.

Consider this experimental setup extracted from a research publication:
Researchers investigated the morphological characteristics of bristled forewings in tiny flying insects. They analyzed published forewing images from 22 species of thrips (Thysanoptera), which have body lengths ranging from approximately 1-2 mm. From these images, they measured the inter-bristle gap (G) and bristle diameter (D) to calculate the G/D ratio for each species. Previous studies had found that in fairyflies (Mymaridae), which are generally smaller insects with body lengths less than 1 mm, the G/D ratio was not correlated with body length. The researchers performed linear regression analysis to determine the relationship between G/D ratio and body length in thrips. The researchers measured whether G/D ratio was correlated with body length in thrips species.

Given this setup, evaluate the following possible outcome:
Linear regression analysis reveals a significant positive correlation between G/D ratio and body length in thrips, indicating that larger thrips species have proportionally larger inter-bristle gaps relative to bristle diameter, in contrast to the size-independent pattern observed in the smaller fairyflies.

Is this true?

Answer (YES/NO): NO